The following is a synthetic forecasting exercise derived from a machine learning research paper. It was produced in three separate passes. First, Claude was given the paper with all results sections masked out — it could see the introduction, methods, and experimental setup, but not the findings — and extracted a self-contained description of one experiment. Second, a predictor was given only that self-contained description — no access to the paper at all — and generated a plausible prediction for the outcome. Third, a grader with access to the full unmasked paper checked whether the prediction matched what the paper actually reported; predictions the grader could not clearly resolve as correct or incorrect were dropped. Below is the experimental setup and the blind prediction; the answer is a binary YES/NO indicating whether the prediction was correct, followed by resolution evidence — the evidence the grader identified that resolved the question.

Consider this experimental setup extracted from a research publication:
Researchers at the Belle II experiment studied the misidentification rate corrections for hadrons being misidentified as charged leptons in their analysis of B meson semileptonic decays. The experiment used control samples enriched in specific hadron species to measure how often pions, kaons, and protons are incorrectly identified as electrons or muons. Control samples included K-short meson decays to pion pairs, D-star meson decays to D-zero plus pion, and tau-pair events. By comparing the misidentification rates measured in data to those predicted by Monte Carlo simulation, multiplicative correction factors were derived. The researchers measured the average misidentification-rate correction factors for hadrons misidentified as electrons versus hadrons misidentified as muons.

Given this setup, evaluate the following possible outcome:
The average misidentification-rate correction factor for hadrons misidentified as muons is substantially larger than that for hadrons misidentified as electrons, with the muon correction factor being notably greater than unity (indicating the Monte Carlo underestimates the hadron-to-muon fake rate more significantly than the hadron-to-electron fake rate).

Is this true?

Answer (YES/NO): NO